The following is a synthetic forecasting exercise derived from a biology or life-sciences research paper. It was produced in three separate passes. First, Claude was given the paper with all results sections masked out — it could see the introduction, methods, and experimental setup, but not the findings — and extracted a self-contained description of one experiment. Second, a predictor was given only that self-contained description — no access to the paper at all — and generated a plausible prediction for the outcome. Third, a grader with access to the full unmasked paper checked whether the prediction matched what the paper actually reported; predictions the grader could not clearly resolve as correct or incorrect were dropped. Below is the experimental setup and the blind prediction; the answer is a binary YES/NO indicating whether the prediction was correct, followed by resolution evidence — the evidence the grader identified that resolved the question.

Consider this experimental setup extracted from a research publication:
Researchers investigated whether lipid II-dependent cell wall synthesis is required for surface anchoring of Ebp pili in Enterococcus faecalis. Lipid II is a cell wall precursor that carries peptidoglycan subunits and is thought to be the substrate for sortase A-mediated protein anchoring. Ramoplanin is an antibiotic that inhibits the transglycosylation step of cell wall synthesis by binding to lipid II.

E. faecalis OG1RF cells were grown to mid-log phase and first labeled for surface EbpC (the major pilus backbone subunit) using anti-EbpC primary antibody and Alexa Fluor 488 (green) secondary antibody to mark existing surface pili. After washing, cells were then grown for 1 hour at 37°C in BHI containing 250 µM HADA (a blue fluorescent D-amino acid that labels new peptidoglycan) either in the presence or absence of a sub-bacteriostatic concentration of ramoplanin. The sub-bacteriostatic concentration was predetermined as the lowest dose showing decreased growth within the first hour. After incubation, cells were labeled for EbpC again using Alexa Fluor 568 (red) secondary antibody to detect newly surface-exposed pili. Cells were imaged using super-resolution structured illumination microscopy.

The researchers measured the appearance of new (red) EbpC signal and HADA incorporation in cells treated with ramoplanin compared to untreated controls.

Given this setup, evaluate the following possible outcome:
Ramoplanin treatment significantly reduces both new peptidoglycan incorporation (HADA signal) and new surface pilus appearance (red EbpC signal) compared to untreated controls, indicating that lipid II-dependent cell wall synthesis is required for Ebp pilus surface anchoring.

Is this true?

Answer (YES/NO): NO